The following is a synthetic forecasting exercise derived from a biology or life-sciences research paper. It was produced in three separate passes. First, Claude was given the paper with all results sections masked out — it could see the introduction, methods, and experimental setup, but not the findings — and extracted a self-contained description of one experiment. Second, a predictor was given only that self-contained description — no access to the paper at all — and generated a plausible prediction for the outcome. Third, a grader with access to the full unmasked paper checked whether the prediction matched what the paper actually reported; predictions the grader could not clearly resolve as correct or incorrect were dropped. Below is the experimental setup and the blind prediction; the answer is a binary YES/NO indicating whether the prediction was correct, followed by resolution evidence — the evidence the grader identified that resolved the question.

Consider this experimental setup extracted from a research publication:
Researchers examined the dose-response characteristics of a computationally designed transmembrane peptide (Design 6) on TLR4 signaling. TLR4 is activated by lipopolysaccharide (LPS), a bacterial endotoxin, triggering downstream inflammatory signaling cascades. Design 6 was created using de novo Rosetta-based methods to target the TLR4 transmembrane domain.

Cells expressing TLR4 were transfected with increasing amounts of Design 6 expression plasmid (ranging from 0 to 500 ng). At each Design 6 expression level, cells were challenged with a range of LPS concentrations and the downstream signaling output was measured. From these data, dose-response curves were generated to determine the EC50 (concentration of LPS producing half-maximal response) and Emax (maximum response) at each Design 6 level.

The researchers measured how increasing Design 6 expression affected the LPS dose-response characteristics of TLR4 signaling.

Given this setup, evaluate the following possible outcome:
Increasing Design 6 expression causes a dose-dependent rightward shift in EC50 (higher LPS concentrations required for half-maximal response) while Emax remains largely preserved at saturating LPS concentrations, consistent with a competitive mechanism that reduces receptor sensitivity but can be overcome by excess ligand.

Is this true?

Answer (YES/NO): NO